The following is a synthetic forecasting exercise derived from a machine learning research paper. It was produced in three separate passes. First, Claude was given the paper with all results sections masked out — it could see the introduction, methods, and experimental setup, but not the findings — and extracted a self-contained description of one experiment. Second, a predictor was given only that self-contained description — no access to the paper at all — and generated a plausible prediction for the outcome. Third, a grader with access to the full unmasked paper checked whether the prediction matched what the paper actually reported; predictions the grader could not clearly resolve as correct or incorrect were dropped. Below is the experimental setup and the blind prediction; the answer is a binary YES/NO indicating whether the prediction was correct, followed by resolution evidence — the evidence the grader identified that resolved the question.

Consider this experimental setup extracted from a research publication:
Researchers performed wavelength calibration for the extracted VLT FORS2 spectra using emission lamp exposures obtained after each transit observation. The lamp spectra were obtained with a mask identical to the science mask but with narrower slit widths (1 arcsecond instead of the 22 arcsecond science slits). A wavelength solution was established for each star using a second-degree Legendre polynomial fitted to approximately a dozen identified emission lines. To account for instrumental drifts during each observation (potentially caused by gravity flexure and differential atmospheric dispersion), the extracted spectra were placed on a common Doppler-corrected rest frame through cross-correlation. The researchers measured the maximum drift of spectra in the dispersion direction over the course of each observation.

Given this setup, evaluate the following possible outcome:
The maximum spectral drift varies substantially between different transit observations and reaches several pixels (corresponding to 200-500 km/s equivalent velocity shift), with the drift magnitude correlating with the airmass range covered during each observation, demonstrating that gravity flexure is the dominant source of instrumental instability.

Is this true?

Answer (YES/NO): NO